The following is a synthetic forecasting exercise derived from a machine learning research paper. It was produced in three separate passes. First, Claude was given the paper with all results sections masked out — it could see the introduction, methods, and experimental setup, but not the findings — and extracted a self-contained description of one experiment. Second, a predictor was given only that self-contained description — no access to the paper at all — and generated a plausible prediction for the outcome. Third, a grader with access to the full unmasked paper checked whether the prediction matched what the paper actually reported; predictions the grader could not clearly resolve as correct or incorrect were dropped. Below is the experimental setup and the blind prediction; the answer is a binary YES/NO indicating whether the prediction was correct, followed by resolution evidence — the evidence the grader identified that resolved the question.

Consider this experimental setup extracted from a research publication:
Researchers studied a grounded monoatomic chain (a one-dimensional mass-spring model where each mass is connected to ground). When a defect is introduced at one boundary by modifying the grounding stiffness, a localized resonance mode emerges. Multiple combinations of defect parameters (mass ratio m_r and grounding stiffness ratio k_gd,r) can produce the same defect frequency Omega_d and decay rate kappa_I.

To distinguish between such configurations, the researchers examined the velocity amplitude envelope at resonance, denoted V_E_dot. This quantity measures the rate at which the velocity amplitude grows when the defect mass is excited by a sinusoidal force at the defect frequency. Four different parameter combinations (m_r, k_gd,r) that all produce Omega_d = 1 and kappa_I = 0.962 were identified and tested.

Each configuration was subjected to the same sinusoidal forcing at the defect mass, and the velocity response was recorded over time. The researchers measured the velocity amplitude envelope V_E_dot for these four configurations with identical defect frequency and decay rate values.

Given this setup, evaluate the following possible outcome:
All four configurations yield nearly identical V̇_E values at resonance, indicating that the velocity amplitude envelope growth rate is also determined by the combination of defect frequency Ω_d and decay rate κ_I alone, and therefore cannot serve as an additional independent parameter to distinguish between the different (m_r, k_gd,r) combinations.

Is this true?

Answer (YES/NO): NO